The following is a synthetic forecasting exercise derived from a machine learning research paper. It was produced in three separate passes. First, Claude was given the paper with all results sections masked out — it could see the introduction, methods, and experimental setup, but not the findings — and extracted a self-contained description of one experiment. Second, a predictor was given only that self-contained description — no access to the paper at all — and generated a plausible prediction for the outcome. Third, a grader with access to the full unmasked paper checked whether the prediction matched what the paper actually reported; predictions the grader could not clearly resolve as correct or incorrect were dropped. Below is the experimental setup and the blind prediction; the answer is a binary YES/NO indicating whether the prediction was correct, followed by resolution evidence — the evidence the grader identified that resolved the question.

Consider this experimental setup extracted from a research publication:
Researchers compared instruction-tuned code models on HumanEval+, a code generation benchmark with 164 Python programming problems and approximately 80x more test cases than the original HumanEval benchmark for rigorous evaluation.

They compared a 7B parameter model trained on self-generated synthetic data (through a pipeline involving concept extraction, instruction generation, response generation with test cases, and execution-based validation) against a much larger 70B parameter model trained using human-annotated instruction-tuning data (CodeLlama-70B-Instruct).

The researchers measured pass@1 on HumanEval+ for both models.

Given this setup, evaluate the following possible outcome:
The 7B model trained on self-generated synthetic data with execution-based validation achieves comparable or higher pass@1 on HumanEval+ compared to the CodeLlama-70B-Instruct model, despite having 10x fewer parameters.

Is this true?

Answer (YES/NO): YES